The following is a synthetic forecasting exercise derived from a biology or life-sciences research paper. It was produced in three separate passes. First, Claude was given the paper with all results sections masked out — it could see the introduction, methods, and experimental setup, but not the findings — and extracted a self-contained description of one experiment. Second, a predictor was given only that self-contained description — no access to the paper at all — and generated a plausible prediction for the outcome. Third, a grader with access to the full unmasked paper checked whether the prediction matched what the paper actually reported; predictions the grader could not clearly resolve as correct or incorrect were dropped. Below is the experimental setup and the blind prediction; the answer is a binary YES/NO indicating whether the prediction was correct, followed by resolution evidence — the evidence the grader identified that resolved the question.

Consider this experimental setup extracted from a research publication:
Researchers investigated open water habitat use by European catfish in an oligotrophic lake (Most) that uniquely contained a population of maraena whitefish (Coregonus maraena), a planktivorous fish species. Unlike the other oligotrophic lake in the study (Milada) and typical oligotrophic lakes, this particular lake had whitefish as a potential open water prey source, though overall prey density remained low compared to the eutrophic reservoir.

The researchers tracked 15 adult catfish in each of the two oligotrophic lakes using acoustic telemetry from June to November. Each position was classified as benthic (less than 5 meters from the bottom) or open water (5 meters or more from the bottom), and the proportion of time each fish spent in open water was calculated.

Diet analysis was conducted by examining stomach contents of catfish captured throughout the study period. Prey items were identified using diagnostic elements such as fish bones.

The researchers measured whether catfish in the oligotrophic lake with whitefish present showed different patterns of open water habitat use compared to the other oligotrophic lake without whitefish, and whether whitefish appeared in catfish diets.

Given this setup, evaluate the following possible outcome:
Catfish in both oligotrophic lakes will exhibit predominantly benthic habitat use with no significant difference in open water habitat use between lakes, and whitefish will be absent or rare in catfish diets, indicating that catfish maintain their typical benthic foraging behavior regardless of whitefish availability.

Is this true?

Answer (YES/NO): NO